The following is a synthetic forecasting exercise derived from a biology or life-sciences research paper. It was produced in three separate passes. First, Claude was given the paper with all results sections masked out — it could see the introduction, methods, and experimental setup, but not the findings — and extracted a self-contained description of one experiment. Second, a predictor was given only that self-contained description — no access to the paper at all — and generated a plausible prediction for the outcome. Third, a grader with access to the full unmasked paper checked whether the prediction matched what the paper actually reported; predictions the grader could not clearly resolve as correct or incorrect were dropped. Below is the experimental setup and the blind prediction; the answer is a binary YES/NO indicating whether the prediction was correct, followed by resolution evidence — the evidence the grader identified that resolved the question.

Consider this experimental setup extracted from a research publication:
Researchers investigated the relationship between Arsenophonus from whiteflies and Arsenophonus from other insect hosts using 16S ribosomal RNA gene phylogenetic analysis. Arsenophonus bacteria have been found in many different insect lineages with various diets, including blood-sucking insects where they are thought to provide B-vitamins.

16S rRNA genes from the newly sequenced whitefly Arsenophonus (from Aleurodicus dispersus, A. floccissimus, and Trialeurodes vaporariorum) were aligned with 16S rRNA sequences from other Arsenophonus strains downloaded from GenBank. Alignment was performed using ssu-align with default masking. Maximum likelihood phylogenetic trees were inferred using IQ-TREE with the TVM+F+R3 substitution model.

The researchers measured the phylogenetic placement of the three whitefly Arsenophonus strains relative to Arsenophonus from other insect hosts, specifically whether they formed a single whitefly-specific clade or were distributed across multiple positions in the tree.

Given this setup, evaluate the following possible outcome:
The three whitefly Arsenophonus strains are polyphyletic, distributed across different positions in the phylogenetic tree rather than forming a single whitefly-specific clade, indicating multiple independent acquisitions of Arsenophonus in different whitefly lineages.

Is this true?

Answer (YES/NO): YES